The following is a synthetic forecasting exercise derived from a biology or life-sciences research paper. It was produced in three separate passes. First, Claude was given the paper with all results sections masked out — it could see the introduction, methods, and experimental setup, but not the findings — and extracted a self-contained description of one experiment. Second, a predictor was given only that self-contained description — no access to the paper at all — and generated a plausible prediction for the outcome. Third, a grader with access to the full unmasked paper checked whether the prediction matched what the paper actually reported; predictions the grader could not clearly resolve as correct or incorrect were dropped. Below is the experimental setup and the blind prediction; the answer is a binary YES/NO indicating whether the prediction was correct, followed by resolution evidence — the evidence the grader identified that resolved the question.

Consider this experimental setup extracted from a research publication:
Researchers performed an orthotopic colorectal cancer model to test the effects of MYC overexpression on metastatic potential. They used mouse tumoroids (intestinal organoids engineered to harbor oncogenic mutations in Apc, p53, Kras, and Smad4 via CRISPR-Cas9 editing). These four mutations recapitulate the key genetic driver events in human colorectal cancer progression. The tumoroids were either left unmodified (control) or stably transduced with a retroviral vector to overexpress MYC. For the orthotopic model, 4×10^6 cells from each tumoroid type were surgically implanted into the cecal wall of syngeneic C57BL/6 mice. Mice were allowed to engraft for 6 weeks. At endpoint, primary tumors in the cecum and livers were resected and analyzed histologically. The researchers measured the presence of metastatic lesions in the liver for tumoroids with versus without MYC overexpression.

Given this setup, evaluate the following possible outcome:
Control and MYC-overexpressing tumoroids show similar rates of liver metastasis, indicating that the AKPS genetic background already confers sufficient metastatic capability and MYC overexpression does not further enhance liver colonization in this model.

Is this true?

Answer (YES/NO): NO